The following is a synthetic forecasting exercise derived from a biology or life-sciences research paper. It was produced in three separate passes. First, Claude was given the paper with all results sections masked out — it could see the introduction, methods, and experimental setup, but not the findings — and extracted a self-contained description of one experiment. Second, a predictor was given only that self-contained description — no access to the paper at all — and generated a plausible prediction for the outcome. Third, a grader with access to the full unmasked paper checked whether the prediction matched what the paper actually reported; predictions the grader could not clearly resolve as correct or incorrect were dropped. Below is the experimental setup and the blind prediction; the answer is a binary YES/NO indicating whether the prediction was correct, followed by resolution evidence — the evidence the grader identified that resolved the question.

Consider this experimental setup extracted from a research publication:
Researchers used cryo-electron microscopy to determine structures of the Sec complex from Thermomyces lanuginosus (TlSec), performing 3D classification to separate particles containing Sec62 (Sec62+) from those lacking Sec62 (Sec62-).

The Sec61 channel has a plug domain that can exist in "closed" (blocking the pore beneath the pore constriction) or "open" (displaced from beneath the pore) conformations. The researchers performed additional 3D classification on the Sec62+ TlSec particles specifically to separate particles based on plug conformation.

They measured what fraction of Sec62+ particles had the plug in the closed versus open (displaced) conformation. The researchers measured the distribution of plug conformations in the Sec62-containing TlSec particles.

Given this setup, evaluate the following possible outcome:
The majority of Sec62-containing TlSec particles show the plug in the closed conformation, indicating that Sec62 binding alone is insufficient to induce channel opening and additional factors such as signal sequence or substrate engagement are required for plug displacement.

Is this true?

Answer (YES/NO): NO